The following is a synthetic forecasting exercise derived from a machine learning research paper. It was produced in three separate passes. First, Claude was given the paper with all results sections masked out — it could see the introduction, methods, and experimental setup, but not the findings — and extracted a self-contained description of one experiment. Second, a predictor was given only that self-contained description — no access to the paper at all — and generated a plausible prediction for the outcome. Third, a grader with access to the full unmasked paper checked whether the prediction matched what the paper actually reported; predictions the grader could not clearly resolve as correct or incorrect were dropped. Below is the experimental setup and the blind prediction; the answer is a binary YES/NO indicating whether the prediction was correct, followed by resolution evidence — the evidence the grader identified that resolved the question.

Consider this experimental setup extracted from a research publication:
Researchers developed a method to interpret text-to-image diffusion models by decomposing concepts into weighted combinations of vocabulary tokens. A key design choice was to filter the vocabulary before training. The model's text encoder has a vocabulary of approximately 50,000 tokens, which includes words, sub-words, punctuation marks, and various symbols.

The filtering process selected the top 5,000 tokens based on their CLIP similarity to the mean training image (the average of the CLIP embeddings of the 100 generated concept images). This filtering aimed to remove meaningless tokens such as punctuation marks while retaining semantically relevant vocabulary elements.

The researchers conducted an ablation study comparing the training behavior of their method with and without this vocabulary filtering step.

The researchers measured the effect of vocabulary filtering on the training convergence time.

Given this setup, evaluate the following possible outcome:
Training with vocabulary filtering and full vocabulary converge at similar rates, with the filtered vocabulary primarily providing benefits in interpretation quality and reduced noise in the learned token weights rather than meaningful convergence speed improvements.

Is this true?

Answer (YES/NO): NO